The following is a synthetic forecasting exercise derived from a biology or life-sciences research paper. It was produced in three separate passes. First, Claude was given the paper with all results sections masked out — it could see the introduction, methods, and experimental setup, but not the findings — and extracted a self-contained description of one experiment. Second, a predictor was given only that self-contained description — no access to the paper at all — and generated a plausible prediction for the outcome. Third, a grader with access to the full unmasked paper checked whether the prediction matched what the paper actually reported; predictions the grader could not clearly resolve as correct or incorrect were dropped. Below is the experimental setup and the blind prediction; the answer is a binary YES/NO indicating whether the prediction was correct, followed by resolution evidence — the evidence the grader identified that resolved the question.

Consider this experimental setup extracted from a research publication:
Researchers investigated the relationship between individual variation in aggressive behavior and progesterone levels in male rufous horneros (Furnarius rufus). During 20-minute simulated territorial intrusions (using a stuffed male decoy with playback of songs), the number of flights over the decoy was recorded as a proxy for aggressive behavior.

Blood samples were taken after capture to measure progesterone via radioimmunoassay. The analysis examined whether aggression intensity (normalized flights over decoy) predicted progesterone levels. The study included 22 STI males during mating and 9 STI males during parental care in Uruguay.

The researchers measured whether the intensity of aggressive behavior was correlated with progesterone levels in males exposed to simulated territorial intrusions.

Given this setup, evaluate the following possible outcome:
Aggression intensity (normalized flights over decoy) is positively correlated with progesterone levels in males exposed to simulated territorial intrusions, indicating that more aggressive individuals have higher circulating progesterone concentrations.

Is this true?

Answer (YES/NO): NO